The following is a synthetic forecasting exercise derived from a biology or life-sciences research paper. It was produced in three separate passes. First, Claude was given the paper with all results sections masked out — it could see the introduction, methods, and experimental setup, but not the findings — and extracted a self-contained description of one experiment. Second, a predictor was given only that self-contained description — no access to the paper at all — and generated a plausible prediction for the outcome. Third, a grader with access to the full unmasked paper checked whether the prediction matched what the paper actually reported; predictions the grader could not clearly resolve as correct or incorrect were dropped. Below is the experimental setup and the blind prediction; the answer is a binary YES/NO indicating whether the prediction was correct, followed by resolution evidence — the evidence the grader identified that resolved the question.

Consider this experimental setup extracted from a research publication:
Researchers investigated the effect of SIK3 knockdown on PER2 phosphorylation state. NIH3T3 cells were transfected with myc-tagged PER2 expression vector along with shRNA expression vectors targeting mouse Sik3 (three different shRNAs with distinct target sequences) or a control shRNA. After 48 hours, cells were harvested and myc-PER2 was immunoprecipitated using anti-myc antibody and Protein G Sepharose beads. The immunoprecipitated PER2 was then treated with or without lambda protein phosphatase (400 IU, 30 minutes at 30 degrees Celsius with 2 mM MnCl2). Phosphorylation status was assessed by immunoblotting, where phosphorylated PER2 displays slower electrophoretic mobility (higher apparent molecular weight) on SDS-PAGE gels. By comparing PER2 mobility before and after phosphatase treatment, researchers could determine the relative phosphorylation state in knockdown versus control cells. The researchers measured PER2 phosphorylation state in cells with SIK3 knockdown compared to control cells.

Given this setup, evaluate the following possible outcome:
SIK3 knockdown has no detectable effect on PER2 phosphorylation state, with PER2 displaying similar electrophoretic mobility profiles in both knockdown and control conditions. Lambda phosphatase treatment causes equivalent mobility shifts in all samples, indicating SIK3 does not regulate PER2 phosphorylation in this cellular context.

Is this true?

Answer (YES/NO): NO